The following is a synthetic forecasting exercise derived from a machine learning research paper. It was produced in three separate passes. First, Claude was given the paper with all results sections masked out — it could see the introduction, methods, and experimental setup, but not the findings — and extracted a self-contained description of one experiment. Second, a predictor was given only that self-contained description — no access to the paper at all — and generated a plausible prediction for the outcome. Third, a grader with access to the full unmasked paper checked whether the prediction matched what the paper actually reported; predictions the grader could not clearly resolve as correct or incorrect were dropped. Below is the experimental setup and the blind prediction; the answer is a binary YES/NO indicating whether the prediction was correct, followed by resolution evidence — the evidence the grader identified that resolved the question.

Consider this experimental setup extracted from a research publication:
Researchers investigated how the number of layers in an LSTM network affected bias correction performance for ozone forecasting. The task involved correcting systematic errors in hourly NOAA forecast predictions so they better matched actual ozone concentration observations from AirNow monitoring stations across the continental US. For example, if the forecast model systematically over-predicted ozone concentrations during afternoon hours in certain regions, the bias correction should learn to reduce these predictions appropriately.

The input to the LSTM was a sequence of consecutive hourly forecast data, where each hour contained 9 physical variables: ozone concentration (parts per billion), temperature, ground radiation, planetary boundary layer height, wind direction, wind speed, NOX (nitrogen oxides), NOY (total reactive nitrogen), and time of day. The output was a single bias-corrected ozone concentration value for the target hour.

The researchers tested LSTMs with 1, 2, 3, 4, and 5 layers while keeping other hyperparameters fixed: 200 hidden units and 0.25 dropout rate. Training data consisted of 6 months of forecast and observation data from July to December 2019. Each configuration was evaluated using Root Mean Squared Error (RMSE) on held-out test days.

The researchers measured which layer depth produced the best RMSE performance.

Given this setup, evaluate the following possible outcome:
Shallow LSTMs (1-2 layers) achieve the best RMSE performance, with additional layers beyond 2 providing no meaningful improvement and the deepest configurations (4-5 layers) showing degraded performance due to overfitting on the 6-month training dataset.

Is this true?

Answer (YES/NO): NO